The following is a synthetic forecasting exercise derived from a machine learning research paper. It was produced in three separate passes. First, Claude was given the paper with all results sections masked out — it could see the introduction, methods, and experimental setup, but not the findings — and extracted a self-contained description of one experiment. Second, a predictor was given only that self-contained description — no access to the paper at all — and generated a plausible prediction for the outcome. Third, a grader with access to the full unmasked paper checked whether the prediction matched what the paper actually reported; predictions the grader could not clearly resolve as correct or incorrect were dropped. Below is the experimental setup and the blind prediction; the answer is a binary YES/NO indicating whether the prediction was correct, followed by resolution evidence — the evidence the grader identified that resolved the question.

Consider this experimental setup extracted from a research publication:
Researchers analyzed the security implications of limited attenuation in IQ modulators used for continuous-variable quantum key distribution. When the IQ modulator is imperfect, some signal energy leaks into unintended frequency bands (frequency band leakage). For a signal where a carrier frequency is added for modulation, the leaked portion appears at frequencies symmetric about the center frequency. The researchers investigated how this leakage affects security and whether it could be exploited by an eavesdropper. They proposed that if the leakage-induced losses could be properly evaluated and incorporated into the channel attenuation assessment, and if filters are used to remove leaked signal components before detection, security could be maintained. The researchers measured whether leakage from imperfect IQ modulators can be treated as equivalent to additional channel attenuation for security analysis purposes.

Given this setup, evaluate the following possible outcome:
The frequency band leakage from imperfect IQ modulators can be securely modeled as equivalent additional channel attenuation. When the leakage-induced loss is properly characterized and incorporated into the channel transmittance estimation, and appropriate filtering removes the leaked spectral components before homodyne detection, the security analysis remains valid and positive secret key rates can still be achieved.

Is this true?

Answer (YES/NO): NO